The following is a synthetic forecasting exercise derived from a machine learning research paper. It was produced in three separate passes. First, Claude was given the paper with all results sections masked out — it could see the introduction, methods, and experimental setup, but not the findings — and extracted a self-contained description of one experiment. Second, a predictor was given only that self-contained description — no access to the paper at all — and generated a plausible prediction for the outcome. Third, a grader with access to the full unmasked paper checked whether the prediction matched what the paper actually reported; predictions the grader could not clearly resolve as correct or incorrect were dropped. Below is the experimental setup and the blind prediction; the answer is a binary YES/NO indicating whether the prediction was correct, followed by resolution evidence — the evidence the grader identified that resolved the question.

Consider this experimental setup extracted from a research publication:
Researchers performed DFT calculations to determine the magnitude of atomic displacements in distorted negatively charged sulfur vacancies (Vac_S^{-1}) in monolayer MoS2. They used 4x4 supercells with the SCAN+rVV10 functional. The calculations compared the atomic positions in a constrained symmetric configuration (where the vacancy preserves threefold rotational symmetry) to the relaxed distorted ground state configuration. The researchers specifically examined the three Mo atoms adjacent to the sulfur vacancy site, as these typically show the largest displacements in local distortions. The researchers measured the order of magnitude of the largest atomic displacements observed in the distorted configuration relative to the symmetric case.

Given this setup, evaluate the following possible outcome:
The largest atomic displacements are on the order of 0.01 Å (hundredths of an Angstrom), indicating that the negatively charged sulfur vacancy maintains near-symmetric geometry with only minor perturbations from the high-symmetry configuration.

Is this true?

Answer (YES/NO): NO